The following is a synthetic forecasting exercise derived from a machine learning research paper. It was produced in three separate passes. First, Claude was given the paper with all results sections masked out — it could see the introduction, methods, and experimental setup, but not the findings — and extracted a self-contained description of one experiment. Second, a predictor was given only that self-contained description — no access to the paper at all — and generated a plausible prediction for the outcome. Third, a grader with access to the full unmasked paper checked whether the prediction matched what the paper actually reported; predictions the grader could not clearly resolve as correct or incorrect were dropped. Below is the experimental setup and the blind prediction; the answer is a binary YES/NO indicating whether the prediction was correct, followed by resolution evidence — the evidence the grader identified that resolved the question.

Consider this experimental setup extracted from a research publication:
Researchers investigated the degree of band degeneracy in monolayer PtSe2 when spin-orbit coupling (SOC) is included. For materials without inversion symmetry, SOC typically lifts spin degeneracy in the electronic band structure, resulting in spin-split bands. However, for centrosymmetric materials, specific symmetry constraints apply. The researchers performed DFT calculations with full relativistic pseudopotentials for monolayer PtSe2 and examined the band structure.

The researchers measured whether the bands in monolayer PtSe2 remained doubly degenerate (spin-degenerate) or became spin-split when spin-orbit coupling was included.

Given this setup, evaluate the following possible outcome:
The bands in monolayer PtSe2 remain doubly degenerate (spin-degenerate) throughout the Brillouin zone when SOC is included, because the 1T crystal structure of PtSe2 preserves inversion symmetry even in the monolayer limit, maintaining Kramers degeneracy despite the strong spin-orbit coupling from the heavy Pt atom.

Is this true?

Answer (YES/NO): YES